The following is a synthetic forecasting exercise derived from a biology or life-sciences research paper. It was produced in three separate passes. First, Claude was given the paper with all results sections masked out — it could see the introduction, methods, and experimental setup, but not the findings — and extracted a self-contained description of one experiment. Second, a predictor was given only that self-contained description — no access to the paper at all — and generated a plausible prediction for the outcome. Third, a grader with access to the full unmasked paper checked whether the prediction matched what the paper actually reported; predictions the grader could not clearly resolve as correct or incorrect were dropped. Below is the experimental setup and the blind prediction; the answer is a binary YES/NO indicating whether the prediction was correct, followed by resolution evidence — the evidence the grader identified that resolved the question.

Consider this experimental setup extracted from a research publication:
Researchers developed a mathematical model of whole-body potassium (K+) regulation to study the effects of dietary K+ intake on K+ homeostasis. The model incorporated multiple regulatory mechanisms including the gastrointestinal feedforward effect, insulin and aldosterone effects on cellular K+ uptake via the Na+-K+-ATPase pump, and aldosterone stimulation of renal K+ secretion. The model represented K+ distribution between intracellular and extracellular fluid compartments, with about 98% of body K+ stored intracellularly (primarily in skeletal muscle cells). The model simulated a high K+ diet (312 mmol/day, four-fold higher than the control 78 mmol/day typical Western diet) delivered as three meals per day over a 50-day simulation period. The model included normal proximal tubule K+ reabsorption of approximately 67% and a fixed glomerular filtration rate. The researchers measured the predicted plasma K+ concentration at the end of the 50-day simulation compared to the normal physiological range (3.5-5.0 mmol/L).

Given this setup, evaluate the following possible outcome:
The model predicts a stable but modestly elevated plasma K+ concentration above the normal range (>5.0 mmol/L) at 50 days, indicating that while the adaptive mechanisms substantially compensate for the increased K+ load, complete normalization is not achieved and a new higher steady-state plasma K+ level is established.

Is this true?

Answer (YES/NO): NO